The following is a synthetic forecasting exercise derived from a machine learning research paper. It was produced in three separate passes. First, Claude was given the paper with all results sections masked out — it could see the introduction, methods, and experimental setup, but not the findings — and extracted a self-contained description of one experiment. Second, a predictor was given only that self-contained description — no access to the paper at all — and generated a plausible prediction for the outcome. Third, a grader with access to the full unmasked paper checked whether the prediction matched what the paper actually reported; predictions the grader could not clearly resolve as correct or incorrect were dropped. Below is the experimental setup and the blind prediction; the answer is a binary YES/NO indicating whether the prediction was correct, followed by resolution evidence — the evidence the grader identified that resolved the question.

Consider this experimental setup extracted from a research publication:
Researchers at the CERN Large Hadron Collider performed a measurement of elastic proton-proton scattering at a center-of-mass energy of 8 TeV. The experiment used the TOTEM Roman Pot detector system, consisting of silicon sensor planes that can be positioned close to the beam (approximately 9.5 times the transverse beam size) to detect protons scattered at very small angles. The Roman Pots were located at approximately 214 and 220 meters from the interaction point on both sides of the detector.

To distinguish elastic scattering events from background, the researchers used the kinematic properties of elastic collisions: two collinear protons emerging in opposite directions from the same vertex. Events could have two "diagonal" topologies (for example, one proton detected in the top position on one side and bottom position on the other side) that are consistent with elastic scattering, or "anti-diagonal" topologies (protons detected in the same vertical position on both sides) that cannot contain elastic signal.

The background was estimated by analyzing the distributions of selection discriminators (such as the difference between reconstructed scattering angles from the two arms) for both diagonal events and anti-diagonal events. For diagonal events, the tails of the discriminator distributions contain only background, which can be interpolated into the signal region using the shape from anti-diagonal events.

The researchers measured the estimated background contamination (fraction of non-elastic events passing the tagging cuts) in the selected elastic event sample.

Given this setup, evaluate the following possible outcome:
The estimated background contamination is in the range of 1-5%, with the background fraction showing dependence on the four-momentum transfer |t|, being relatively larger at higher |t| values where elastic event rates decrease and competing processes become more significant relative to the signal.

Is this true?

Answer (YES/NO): NO